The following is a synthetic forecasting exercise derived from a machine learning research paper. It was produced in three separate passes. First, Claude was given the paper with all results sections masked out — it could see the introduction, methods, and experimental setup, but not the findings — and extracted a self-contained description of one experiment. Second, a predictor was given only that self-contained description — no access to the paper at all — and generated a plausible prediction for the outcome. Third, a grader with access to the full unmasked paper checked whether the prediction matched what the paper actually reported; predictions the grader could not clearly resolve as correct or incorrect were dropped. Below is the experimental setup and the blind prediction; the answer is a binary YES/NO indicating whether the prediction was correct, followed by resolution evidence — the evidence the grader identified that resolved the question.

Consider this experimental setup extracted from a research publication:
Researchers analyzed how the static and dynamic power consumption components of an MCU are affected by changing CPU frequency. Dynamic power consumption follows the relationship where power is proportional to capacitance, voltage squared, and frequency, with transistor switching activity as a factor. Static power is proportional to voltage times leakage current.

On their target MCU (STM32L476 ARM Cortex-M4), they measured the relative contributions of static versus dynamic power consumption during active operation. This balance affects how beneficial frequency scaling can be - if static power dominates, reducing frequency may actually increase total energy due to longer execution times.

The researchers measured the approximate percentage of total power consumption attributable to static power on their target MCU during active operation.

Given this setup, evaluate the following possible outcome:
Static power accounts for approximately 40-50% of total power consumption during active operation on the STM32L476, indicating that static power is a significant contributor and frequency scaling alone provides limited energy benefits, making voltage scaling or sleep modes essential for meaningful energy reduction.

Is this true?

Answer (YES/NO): NO